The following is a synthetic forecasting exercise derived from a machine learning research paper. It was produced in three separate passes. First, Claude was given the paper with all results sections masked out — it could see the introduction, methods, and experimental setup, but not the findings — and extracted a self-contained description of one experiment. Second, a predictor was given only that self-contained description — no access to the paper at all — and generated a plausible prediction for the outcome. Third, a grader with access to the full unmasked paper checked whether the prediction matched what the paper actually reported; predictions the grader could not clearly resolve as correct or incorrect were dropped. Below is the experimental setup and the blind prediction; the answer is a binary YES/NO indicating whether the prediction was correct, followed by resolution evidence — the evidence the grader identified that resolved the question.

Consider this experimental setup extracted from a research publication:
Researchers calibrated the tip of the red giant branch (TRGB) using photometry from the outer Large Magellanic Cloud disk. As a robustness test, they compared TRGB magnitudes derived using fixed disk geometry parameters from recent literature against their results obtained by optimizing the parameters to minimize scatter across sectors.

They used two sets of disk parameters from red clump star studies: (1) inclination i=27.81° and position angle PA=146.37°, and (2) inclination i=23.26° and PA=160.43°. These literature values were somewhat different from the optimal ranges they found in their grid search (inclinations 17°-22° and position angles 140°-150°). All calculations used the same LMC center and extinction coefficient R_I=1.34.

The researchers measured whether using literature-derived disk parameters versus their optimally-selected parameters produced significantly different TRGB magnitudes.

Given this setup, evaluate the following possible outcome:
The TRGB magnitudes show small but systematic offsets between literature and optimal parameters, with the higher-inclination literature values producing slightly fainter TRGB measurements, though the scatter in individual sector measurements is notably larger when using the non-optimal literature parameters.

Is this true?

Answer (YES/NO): NO